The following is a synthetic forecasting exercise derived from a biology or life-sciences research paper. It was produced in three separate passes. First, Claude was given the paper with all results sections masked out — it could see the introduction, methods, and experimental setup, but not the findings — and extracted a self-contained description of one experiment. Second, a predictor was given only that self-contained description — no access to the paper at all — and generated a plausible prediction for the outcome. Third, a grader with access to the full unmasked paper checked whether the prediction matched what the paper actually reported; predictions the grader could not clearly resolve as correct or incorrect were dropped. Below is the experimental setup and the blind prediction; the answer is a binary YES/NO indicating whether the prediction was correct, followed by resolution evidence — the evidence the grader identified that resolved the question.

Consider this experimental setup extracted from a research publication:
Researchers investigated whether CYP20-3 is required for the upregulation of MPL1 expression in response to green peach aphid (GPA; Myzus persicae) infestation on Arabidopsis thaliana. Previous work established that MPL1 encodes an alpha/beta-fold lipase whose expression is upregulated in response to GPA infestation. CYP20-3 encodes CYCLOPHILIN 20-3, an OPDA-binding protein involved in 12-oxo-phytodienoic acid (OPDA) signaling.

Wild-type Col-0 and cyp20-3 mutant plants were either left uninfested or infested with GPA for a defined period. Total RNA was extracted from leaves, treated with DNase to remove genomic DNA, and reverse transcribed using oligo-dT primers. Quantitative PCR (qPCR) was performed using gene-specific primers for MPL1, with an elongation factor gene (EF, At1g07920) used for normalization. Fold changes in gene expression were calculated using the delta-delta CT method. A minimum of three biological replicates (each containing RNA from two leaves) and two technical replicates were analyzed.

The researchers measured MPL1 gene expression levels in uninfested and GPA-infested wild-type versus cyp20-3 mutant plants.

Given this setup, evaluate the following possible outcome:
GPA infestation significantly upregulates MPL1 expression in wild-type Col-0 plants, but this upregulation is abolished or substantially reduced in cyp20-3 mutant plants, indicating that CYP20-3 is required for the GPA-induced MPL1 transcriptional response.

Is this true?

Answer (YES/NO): YES